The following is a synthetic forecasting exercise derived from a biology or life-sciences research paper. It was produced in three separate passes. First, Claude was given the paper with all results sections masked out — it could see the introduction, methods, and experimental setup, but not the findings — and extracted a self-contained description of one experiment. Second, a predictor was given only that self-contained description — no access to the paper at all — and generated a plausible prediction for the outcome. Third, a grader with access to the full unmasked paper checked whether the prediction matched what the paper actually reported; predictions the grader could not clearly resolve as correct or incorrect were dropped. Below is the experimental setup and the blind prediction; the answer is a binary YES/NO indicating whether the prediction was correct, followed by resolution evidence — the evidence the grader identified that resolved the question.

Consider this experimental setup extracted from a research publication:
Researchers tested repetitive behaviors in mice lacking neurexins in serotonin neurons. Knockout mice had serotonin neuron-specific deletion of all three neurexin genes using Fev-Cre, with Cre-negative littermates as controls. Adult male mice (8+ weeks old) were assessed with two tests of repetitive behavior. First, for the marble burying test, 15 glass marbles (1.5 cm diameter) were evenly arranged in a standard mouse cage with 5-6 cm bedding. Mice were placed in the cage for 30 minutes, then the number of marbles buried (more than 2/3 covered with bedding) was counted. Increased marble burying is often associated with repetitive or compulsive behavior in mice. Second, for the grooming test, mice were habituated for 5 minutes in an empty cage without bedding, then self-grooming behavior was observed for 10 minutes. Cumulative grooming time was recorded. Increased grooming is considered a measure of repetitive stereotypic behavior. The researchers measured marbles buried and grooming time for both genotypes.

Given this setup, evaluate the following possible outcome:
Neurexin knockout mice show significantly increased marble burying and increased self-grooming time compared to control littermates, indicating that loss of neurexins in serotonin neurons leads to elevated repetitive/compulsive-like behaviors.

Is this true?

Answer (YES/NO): NO